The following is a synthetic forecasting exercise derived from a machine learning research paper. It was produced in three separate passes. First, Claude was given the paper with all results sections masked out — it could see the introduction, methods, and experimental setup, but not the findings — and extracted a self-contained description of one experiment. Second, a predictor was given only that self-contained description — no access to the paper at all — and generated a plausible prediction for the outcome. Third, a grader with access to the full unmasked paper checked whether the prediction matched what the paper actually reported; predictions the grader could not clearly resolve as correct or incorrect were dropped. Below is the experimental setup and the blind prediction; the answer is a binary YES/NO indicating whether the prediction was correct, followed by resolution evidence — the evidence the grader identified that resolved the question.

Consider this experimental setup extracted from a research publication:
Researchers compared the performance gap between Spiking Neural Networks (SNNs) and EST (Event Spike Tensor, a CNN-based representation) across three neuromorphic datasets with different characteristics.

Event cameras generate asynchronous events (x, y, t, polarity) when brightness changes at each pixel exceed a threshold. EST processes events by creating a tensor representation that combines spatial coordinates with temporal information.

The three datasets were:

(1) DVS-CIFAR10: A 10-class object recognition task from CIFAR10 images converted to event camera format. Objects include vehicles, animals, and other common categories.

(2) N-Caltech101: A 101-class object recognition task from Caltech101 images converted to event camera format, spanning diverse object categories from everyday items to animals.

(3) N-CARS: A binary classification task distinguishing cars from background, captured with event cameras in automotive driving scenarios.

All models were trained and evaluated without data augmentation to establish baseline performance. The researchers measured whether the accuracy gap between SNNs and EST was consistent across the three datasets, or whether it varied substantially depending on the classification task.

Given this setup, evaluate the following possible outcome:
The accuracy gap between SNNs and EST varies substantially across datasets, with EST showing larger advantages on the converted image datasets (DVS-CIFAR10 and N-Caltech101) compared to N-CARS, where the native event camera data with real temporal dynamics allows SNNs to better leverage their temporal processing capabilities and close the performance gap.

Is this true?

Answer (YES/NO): NO